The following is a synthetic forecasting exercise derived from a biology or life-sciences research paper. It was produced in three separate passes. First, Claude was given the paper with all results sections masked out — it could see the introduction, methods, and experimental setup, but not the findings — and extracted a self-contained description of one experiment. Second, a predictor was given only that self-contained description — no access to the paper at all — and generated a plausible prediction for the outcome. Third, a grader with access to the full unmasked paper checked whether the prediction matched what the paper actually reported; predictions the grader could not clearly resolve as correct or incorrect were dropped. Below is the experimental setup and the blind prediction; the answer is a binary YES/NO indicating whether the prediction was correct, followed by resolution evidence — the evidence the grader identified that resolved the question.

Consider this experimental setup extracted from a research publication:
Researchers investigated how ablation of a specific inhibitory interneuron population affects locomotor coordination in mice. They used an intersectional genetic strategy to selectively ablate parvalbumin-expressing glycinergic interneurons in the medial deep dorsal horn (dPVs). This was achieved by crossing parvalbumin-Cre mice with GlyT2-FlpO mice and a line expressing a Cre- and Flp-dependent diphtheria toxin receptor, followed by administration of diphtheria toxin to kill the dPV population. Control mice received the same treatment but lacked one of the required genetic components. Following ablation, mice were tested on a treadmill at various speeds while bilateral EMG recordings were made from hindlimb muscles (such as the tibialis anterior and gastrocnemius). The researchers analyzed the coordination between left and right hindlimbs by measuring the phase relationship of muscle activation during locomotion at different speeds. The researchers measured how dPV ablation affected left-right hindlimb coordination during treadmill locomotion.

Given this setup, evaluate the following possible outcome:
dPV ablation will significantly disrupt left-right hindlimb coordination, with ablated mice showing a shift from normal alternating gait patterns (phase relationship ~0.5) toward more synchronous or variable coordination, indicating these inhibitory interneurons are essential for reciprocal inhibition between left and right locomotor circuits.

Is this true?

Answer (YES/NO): NO